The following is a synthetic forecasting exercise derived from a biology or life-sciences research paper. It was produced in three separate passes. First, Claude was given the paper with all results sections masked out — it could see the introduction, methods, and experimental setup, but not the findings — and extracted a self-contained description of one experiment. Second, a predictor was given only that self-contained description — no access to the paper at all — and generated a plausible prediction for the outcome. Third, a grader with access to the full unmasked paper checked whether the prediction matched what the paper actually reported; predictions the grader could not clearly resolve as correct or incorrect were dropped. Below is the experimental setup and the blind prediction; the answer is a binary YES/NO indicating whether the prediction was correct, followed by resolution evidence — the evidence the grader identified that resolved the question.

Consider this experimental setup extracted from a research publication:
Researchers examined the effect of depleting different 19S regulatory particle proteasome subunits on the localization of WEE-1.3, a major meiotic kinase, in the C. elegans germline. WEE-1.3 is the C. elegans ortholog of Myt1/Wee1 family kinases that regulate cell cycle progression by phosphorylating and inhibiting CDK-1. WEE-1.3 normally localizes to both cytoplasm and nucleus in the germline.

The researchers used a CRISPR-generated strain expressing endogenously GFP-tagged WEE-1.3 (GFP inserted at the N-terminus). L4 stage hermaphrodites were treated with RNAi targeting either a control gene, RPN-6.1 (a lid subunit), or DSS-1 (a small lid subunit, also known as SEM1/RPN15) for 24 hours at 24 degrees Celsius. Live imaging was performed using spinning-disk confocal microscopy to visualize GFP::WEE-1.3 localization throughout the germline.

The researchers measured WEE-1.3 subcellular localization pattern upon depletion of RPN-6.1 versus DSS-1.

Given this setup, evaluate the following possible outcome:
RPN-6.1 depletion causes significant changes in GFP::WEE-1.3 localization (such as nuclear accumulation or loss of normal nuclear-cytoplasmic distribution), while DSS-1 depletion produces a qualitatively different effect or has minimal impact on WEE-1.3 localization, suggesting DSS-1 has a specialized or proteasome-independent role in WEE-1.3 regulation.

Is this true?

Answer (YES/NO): YES